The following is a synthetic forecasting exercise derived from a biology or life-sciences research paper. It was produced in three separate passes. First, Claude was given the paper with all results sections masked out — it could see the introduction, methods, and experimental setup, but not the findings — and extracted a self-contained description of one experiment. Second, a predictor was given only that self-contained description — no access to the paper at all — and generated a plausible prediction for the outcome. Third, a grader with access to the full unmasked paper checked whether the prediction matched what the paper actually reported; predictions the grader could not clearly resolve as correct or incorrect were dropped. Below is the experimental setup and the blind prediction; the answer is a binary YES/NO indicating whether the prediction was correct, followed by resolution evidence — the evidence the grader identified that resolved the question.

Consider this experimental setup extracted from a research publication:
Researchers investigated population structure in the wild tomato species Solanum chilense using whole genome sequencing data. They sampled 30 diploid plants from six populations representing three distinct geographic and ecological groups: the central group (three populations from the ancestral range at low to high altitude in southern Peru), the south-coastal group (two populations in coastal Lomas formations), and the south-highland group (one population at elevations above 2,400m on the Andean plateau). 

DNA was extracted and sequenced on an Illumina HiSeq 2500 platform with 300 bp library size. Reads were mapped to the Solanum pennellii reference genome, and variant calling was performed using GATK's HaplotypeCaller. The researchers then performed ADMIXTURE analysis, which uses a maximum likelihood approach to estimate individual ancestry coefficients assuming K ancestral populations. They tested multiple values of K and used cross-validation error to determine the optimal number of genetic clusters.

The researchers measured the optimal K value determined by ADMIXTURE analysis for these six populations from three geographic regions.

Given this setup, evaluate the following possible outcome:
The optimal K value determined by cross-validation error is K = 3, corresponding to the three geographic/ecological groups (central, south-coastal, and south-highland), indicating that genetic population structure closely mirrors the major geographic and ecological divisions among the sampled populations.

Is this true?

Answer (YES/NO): NO